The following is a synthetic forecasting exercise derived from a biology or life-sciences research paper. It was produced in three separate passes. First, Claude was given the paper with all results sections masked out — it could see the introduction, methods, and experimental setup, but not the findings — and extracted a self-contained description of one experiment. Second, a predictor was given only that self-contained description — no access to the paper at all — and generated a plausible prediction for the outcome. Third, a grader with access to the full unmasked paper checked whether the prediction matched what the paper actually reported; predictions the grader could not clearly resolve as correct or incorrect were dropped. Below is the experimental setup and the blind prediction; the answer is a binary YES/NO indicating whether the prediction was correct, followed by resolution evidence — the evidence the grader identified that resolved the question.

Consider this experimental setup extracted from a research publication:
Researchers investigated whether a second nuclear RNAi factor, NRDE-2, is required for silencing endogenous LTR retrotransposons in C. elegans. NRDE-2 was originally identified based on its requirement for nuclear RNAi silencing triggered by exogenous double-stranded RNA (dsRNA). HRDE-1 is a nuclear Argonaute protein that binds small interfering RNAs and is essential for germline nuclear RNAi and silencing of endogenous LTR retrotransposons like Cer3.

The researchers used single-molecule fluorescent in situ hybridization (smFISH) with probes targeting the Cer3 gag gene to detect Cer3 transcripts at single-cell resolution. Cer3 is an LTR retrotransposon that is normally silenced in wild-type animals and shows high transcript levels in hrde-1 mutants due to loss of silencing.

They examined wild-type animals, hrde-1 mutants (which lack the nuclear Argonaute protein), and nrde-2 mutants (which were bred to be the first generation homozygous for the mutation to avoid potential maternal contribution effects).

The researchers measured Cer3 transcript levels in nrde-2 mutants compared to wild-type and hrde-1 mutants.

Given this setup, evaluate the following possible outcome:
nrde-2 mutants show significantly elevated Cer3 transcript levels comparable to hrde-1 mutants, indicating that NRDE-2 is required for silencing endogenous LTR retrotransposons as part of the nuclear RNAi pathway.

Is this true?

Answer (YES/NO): YES